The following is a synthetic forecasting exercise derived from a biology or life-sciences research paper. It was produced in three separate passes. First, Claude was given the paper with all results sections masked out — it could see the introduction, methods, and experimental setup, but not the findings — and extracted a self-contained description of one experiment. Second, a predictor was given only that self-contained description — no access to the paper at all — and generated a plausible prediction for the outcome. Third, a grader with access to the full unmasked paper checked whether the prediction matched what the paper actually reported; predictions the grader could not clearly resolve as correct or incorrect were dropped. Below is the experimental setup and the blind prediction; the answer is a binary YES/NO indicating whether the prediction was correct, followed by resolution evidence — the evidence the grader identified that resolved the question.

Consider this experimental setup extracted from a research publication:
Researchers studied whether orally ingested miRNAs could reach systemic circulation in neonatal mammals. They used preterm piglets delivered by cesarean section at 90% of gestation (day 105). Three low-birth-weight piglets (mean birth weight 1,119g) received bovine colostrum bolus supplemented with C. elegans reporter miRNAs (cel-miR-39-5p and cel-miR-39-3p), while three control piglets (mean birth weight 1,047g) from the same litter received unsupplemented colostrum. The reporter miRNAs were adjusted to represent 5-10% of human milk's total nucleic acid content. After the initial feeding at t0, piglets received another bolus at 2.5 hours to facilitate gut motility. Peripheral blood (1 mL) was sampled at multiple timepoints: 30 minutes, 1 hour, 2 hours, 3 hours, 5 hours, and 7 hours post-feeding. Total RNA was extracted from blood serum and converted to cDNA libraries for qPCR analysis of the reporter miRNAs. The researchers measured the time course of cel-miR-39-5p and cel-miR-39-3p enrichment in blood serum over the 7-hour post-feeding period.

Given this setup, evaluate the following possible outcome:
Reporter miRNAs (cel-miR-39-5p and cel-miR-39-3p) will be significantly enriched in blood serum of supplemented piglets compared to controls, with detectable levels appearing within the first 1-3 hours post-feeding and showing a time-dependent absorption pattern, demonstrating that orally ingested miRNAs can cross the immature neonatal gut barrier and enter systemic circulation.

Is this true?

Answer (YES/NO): NO